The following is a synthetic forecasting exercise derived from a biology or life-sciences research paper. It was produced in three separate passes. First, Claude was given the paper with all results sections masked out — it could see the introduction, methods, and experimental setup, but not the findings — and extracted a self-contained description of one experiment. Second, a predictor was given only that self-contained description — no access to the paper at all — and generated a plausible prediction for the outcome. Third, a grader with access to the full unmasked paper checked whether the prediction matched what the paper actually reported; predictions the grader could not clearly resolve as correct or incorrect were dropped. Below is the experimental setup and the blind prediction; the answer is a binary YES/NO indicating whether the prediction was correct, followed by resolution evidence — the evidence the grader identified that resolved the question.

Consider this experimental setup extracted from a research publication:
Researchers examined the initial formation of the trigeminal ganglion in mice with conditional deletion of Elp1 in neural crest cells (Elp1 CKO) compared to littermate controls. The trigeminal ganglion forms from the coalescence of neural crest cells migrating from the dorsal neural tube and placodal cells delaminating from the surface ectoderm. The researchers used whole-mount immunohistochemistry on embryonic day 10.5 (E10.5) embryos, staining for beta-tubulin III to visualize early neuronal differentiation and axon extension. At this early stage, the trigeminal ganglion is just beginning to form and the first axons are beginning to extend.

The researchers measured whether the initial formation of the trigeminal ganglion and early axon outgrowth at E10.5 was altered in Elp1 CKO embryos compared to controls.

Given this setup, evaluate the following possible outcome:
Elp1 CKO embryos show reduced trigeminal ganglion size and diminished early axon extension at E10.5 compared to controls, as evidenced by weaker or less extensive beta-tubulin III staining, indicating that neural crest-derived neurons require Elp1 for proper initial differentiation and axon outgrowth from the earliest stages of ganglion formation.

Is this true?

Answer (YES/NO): NO